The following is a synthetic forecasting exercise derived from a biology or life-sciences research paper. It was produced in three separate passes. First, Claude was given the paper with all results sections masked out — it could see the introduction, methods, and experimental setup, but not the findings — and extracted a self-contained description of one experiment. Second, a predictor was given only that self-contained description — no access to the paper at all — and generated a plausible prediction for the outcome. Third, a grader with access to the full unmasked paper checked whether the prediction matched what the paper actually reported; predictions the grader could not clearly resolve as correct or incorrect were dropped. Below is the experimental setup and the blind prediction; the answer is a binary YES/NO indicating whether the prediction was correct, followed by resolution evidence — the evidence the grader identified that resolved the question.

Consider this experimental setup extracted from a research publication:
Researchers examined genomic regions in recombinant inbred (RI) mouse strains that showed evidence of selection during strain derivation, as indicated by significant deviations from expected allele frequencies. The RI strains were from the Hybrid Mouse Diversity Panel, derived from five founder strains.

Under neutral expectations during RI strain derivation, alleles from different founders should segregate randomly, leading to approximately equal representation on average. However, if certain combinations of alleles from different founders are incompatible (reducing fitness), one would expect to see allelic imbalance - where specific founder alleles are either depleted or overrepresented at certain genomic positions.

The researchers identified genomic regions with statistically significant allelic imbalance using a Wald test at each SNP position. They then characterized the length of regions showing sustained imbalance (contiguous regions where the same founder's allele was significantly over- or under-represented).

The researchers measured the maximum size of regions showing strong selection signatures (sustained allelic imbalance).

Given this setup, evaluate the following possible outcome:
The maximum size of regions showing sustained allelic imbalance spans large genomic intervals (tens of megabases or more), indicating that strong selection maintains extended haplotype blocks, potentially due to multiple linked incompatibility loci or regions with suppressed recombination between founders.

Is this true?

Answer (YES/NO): NO